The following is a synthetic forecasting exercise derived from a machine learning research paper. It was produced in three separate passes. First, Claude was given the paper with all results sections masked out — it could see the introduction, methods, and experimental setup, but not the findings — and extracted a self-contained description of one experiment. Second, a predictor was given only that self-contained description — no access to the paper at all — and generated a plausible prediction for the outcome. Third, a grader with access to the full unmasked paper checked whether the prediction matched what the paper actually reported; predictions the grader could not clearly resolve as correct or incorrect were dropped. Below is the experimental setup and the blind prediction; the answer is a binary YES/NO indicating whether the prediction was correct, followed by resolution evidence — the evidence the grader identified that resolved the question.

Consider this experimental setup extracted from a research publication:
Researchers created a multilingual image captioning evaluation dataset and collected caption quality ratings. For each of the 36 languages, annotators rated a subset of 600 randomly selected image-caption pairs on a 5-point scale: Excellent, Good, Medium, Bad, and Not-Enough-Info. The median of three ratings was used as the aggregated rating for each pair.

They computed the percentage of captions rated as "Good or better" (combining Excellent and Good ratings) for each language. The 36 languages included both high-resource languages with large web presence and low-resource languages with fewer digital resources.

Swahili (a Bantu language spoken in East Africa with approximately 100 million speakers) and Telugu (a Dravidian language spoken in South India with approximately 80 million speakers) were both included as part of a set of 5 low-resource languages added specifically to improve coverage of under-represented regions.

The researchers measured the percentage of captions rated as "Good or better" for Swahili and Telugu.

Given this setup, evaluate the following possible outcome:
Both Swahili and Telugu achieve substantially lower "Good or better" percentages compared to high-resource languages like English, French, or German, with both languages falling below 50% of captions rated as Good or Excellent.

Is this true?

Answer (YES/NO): NO